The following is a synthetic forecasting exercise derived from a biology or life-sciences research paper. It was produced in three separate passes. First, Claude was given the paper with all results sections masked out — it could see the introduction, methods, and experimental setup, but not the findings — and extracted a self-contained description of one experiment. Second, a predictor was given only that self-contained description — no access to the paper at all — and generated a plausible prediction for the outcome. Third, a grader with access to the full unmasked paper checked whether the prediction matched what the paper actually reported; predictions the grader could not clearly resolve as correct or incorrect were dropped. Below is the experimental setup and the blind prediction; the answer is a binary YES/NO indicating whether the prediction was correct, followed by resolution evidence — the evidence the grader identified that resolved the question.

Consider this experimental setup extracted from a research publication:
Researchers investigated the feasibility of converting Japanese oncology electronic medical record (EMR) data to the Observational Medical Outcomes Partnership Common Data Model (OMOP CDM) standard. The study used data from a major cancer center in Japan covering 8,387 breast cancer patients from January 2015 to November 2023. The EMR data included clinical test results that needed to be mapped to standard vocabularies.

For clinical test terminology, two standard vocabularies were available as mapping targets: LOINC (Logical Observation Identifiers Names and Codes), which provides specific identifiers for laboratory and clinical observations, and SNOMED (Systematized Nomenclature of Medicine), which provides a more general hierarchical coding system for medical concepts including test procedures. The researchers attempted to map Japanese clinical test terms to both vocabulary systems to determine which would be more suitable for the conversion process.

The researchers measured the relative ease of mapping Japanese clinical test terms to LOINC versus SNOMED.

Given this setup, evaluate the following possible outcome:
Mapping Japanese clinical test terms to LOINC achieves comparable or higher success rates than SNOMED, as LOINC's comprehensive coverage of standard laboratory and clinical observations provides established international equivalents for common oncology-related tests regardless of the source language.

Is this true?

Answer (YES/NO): NO